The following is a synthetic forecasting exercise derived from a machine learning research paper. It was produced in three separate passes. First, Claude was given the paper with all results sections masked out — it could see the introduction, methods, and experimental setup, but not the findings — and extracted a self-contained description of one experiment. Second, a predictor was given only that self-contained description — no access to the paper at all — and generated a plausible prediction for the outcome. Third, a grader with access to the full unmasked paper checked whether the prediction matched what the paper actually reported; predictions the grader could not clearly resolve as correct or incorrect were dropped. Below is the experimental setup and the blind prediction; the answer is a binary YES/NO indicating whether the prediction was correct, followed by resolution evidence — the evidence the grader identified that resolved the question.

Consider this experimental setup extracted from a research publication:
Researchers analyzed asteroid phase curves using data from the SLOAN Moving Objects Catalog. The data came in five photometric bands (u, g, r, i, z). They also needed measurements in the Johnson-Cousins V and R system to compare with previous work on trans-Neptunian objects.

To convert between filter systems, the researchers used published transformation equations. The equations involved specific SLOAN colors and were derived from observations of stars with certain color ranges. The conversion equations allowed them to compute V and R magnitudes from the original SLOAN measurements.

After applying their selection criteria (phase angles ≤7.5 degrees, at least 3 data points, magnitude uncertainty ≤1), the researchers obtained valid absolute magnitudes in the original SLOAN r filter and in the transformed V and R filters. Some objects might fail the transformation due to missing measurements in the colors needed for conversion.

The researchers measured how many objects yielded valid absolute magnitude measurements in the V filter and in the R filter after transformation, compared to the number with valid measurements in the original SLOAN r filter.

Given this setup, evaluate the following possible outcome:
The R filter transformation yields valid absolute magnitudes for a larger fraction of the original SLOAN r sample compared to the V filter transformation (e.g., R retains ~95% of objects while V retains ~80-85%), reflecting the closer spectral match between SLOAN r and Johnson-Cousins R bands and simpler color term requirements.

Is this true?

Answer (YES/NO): NO